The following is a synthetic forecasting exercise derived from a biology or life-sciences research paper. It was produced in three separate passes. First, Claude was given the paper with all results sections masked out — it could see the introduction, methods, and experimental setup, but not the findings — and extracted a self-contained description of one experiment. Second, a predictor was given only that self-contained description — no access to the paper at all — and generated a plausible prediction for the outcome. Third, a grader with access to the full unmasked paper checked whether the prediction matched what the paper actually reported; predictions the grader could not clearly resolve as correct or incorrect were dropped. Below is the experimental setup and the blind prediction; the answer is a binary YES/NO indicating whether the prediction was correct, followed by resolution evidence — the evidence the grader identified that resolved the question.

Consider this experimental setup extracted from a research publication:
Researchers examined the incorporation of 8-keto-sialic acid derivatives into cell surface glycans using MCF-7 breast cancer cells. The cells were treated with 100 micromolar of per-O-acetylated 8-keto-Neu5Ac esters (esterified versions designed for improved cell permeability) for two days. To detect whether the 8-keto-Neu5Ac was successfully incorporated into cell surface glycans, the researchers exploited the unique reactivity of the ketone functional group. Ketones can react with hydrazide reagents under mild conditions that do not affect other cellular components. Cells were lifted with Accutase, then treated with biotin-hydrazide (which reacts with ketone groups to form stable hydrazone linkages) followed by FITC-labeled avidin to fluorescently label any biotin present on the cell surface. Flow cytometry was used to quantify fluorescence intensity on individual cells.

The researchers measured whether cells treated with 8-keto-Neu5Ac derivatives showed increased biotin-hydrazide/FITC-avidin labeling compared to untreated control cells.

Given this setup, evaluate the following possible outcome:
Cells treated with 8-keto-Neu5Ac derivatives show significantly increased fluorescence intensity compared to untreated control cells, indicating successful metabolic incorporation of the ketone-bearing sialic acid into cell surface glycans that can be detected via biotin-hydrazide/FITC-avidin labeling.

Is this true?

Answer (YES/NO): YES